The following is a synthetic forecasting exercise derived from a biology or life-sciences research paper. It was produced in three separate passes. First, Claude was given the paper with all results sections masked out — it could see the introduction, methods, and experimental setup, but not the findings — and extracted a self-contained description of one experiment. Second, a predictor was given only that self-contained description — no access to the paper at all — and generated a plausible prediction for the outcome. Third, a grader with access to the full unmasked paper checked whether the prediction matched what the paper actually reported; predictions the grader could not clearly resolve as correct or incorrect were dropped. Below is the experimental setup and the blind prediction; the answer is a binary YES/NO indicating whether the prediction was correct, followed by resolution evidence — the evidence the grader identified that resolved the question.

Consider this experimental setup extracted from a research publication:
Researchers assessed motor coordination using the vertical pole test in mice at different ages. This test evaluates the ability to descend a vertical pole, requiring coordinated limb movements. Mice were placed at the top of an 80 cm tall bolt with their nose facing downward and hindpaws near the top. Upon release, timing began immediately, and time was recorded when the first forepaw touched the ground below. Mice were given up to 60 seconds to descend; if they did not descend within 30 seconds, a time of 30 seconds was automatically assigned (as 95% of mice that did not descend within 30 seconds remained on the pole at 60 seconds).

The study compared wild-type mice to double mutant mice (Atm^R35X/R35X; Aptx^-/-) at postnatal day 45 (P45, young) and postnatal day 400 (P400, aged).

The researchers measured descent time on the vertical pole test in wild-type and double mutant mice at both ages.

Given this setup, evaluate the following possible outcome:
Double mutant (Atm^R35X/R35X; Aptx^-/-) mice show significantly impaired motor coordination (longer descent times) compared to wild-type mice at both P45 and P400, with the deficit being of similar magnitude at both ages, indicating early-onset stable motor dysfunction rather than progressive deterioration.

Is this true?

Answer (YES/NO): NO